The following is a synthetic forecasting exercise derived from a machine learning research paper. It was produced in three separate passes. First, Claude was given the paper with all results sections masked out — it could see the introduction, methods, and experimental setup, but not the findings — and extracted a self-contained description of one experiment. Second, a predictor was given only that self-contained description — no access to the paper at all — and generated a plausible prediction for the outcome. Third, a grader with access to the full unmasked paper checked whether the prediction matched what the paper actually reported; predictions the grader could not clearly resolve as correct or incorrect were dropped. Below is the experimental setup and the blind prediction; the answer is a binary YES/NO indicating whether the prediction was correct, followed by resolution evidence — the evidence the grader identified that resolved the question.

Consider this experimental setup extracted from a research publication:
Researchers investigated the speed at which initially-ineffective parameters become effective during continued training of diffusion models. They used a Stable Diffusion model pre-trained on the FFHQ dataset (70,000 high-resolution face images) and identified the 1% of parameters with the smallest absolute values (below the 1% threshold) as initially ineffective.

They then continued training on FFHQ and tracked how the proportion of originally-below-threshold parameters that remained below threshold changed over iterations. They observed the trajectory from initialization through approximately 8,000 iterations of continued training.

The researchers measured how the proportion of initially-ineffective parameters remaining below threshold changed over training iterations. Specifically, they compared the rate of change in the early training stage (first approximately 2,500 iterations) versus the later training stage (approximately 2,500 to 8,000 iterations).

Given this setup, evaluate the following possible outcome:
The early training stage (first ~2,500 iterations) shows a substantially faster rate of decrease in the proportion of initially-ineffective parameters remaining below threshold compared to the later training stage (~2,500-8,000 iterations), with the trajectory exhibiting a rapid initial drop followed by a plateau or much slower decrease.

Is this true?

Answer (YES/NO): YES